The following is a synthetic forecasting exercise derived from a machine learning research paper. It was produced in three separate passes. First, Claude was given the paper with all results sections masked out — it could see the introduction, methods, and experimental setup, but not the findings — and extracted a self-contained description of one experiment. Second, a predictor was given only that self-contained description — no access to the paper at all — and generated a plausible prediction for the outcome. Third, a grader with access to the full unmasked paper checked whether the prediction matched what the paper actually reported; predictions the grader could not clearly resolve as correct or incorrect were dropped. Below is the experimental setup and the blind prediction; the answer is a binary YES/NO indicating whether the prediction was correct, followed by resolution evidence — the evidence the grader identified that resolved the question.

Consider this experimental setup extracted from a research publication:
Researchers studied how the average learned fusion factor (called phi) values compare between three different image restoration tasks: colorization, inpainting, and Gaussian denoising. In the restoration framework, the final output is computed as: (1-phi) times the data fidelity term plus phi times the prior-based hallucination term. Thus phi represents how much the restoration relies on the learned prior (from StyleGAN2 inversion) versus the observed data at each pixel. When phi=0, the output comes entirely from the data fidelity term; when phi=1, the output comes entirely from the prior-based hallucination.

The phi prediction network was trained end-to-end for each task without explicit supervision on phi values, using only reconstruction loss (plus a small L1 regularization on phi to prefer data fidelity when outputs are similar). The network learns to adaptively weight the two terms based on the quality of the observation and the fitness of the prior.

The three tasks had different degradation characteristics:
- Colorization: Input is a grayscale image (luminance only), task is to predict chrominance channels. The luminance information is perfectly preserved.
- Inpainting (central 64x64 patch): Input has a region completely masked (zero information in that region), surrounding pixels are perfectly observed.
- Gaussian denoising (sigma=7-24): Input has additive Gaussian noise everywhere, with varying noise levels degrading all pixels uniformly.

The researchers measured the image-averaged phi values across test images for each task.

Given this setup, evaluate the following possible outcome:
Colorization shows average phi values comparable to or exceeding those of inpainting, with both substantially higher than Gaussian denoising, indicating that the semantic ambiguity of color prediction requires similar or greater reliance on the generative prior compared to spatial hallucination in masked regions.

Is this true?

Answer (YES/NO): NO